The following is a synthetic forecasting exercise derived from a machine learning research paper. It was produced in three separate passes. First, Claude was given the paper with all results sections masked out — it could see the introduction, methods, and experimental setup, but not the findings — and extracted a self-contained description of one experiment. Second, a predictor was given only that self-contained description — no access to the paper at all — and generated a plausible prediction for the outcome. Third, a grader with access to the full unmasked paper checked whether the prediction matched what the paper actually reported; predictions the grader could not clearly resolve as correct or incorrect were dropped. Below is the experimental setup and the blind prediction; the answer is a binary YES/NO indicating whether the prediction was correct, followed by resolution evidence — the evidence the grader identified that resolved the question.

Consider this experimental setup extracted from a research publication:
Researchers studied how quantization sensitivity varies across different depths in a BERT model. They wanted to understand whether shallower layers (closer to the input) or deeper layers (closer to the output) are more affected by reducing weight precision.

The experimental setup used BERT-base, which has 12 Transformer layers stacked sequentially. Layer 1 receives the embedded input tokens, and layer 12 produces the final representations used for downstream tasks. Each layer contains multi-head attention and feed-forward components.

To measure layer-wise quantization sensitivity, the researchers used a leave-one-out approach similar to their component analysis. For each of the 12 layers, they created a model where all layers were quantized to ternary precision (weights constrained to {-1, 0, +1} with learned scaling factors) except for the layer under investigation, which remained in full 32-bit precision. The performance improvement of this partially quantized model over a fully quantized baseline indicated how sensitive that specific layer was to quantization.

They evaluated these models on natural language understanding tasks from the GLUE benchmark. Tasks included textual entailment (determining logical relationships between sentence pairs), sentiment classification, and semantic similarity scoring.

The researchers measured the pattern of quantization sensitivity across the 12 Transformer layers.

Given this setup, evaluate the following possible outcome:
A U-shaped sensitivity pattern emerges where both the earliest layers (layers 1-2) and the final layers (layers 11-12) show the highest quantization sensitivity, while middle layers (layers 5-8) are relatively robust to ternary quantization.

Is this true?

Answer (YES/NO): NO